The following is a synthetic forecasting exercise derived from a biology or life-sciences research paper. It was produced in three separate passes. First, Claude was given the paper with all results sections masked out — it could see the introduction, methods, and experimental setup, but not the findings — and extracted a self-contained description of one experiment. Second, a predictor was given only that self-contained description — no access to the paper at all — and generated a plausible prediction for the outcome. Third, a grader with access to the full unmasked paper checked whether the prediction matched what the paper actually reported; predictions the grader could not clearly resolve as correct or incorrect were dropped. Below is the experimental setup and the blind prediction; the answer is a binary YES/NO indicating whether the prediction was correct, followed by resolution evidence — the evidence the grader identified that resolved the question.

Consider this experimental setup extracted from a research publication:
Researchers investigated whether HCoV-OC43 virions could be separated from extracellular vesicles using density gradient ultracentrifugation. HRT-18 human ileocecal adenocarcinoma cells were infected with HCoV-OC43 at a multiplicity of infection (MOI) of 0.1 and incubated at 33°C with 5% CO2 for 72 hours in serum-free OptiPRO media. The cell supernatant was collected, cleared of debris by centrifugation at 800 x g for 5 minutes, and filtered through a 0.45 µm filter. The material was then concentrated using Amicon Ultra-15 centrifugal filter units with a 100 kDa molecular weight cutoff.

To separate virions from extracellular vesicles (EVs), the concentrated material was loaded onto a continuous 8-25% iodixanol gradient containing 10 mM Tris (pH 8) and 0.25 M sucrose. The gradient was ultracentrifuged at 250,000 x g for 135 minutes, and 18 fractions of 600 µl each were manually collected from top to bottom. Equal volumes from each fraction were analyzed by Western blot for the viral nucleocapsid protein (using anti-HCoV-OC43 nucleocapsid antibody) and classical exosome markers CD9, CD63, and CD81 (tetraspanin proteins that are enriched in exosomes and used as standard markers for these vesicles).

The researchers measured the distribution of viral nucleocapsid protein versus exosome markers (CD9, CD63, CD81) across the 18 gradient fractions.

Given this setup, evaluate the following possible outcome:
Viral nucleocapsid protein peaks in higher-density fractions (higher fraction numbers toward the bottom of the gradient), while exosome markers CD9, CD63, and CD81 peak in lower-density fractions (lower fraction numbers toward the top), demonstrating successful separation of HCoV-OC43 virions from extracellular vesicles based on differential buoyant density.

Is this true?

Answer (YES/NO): YES